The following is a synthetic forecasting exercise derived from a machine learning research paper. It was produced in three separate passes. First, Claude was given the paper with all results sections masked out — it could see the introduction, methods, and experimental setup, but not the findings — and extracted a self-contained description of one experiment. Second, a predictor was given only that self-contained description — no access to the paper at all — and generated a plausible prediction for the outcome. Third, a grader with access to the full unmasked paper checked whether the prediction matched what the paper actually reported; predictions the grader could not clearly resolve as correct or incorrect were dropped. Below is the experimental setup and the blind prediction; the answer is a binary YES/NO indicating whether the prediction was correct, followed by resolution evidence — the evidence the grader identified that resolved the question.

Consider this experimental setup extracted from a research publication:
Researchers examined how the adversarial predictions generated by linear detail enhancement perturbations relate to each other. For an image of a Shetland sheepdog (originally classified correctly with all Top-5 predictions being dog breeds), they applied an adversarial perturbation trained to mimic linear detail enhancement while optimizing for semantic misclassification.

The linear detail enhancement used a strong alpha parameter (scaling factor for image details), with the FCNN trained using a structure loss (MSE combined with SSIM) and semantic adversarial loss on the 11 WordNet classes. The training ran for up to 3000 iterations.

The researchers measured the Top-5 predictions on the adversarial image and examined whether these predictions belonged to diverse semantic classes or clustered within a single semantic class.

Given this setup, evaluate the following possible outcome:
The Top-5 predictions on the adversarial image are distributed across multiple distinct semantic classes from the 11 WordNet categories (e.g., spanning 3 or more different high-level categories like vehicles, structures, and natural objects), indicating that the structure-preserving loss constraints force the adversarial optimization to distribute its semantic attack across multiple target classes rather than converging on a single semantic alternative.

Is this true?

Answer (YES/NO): NO